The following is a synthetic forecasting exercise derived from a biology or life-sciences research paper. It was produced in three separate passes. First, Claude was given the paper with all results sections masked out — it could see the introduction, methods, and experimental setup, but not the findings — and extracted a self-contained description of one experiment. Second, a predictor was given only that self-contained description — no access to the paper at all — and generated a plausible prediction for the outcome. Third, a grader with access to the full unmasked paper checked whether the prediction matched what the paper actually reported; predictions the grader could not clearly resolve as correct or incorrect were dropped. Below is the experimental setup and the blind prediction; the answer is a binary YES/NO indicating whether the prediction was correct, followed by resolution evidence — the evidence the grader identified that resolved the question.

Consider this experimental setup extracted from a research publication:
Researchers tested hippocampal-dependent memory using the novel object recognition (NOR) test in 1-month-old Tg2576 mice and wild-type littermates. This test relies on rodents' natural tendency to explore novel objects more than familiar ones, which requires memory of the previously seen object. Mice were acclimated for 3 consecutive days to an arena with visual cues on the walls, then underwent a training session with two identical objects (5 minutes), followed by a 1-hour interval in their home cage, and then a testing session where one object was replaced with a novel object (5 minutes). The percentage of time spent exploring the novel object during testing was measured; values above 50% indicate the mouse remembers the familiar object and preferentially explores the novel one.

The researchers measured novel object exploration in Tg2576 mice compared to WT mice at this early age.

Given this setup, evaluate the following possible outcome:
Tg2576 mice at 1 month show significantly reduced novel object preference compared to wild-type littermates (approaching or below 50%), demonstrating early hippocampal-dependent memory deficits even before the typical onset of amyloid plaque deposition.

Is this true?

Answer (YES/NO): NO